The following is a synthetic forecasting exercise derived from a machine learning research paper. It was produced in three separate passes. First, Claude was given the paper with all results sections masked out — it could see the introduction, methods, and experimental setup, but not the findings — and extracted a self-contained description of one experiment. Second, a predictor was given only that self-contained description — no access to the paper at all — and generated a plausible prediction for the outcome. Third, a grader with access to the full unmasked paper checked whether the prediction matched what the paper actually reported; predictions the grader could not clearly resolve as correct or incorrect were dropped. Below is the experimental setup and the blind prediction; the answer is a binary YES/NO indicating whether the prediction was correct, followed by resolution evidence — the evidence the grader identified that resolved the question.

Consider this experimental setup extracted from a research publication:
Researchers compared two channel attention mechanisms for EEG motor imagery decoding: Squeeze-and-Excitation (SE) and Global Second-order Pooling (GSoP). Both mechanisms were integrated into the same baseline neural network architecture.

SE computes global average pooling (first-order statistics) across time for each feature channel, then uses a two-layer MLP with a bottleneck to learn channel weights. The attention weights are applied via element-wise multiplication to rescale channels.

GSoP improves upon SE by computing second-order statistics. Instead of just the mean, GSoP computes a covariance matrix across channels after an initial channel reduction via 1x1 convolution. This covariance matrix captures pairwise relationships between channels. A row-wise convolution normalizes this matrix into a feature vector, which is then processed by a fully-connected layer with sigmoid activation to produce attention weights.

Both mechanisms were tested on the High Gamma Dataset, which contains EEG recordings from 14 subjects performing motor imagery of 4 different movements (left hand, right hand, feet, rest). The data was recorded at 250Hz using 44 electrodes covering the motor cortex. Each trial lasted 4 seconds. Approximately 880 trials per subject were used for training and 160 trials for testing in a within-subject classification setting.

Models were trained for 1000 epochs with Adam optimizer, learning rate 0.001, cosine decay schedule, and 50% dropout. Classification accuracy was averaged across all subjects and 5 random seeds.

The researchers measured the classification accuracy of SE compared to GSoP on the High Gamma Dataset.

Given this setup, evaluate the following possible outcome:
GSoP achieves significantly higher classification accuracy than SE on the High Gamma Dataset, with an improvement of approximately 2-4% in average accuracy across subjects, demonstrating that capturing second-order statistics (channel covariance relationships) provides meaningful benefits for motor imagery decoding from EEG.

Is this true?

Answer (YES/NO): NO